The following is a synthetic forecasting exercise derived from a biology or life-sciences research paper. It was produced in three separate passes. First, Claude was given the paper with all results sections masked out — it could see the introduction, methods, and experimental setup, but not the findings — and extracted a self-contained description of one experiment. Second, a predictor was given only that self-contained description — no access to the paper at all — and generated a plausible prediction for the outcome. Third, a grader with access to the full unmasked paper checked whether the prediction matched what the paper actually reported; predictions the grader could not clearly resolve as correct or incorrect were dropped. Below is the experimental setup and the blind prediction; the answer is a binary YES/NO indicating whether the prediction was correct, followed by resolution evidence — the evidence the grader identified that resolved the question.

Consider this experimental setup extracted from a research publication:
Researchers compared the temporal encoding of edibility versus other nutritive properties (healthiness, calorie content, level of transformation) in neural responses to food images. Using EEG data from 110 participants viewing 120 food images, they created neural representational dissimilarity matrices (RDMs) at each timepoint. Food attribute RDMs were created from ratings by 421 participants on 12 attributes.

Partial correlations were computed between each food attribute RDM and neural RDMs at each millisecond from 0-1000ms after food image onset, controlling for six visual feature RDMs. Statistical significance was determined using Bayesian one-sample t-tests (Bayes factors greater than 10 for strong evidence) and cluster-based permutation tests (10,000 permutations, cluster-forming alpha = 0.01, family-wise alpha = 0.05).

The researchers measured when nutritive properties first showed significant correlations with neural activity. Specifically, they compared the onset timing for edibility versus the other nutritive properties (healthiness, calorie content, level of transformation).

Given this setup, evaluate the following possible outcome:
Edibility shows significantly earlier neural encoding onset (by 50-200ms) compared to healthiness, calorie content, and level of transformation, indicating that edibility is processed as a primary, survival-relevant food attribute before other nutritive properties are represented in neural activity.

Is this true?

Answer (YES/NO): NO